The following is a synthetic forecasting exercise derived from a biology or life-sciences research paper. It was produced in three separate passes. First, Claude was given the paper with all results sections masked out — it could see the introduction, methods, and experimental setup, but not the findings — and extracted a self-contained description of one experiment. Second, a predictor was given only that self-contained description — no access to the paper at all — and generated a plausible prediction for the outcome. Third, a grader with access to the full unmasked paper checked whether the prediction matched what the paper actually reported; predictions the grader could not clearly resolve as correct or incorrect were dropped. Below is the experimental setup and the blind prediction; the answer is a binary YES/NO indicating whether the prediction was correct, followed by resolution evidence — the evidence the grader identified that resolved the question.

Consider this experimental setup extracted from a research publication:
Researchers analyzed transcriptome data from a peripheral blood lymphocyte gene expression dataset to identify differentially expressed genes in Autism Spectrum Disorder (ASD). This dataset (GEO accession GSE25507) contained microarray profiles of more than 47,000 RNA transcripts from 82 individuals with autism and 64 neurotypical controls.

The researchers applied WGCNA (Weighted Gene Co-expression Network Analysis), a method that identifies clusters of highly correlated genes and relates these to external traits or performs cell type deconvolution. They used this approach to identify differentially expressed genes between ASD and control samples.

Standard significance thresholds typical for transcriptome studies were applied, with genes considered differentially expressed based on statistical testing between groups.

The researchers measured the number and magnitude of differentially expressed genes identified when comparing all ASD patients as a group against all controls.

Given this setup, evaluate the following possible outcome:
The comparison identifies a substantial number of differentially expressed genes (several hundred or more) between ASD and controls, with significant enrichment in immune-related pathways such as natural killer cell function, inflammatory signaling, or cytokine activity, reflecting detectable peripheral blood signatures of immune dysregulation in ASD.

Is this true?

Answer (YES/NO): NO